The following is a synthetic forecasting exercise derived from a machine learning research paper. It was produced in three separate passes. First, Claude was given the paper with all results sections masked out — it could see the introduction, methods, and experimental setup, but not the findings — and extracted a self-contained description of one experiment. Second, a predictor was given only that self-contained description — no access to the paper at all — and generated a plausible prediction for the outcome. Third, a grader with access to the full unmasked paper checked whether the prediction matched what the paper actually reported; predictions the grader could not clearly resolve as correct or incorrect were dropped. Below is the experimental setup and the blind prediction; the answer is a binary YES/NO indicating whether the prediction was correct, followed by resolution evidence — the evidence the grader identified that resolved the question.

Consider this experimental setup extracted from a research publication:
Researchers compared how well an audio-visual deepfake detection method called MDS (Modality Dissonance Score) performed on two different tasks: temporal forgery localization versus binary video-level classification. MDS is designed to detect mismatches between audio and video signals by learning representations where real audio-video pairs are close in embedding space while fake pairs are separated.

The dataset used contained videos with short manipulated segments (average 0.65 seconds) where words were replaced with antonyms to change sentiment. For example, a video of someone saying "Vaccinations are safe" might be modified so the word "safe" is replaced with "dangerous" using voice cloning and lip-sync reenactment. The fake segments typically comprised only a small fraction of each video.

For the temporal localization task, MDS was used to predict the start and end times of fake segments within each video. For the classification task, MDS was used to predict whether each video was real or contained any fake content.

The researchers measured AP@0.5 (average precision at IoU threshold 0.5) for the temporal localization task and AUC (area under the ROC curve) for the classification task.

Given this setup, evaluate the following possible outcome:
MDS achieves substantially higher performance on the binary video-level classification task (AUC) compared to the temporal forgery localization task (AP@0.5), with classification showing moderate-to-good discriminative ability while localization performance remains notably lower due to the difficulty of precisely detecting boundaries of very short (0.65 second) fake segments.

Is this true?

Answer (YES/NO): YES